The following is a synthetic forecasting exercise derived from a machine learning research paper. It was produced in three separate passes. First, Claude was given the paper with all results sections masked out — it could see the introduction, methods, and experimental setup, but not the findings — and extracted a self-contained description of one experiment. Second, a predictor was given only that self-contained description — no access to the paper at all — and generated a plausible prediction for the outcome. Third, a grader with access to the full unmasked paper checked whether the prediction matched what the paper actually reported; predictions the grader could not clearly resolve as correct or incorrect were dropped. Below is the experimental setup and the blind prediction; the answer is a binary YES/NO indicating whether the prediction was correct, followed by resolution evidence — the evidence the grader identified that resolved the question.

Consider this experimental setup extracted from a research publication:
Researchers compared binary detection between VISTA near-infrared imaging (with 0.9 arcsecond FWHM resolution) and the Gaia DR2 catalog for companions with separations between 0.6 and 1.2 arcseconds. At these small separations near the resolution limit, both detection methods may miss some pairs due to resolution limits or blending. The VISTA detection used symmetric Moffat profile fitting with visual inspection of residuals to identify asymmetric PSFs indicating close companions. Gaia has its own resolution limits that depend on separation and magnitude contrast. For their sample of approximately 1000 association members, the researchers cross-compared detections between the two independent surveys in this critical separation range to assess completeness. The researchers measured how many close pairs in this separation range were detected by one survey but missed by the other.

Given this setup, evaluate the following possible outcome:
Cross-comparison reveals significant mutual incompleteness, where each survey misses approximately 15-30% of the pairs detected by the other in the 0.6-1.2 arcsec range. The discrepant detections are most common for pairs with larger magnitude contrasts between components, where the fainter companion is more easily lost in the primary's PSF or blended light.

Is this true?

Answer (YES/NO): NO